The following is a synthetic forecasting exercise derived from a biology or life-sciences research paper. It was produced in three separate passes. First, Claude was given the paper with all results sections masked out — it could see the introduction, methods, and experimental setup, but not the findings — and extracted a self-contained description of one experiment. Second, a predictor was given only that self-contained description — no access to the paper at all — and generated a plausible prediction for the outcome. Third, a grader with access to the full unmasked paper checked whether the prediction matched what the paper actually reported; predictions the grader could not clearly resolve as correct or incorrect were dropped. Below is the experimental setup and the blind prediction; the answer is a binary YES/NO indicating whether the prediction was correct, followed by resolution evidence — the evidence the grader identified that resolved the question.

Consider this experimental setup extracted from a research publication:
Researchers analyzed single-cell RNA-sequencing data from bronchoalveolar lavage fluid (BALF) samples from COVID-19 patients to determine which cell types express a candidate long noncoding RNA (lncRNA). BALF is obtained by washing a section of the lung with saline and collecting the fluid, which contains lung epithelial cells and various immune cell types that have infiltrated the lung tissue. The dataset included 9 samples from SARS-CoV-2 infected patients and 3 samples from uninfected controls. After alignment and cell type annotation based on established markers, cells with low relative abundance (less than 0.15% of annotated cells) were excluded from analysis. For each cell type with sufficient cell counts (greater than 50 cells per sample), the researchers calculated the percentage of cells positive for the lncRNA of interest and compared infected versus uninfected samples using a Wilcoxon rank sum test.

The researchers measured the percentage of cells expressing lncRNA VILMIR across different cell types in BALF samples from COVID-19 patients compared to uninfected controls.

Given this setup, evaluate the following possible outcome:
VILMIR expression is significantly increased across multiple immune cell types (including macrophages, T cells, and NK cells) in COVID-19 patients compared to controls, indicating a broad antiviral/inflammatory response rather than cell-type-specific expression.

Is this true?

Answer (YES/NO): YES